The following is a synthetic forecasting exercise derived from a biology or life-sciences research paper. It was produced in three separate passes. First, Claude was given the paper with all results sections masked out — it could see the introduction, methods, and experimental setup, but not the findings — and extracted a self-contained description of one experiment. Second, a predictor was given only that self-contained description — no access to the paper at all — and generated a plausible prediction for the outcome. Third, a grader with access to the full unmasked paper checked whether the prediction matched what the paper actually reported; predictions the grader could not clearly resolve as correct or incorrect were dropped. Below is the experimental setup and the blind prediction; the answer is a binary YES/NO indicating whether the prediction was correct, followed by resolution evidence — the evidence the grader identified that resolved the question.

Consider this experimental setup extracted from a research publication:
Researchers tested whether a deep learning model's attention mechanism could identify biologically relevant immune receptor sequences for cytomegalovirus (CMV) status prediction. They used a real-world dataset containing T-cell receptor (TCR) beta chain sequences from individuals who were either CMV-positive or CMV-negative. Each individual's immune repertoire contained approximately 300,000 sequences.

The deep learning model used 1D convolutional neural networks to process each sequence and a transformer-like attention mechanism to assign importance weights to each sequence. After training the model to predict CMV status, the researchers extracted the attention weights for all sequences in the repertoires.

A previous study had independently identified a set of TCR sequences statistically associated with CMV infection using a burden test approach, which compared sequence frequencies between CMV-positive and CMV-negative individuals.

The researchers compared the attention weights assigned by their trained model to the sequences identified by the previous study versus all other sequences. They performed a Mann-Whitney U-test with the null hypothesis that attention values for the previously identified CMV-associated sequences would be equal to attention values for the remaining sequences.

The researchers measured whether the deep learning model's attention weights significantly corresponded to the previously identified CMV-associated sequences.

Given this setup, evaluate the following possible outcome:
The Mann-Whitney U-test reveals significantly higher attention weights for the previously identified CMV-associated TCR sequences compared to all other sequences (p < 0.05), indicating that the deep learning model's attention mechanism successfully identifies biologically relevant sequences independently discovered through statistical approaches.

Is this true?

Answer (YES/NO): YES